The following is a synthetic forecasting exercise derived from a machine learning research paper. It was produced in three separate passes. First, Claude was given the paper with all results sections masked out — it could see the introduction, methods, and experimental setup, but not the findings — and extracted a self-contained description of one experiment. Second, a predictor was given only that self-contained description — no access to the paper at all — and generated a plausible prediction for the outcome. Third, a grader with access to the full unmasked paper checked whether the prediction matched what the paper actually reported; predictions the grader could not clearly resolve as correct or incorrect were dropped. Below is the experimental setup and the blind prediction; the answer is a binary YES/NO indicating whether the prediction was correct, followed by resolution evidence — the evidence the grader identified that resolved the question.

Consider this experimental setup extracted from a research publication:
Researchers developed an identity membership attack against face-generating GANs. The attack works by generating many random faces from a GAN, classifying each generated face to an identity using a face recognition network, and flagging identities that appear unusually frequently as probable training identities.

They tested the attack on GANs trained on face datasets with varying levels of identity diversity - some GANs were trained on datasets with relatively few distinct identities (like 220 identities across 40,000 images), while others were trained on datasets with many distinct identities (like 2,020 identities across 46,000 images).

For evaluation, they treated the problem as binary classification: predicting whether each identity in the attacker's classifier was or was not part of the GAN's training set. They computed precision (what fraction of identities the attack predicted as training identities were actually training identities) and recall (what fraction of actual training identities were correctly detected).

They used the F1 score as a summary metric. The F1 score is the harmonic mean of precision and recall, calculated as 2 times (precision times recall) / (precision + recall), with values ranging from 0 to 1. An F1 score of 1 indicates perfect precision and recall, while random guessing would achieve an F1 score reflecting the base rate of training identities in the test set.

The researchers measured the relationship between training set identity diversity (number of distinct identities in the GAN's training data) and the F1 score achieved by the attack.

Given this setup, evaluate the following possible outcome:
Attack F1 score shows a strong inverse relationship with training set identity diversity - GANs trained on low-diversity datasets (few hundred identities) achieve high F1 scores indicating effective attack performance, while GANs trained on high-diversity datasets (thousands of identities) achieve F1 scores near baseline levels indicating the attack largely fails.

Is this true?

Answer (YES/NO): NO